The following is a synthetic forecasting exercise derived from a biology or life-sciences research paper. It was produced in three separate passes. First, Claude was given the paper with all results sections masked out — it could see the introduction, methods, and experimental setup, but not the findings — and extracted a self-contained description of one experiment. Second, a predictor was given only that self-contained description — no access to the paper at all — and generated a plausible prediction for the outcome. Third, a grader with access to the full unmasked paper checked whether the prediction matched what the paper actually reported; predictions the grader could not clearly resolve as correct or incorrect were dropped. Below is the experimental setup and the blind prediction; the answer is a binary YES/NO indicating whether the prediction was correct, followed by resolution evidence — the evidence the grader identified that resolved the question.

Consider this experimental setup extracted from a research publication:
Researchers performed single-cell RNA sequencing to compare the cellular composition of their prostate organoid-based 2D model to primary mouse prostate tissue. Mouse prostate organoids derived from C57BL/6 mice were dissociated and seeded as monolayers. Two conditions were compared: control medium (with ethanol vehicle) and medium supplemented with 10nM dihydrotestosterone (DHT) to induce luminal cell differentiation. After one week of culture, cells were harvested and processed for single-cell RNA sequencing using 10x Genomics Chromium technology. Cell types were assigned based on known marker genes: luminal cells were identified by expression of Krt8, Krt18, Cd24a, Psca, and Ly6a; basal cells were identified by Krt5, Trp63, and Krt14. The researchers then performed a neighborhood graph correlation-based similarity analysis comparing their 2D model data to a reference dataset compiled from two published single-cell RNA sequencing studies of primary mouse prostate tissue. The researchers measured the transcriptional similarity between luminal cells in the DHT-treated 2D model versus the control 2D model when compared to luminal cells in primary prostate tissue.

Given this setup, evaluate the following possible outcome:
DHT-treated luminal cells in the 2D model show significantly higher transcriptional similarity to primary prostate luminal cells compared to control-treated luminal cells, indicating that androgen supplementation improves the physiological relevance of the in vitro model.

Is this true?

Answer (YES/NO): YES